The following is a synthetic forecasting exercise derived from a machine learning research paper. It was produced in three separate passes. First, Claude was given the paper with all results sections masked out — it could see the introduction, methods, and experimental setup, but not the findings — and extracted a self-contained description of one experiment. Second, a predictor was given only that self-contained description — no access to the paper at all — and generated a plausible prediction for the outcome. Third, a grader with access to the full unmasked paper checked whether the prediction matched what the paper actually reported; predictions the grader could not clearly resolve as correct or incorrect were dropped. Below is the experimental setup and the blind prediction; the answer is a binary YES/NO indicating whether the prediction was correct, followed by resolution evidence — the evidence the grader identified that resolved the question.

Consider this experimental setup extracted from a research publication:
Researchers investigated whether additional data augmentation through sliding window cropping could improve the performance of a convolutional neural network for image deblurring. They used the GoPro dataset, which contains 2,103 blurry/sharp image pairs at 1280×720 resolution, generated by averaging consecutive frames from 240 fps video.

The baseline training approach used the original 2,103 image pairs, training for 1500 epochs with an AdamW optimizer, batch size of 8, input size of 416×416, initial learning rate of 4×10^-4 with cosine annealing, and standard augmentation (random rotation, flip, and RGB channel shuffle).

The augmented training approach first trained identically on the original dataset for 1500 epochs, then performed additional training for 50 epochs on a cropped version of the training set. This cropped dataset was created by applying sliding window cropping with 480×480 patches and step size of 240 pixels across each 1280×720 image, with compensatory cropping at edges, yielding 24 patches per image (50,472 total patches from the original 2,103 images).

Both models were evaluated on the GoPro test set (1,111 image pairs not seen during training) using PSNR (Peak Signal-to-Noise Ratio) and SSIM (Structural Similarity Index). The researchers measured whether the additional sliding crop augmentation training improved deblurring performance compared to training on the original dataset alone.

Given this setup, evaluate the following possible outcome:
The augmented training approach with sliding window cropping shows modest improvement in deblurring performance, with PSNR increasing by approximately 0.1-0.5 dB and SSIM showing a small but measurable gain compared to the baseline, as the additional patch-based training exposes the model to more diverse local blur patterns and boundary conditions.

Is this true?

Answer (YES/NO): YES